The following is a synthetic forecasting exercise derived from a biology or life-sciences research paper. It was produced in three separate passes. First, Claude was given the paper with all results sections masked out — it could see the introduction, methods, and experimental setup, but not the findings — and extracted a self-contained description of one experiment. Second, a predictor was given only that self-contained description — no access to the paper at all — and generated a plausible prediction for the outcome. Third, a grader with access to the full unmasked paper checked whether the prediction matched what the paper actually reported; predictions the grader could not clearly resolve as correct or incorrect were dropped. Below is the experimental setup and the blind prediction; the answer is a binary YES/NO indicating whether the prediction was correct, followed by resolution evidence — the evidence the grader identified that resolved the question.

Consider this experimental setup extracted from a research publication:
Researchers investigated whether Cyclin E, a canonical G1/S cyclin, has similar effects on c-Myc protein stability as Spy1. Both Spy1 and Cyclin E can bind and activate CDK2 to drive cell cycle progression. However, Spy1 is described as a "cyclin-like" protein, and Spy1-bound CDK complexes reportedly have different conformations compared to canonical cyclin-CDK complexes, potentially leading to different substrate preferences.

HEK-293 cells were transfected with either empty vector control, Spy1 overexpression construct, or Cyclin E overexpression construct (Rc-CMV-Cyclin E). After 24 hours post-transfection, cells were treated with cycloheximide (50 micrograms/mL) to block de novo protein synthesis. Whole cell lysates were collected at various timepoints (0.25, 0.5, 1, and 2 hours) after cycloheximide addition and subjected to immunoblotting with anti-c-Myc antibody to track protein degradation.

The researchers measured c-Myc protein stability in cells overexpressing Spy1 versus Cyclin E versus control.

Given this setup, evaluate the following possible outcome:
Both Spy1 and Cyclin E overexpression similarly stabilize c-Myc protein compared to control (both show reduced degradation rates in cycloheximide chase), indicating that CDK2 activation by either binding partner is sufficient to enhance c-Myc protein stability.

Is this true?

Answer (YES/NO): YES